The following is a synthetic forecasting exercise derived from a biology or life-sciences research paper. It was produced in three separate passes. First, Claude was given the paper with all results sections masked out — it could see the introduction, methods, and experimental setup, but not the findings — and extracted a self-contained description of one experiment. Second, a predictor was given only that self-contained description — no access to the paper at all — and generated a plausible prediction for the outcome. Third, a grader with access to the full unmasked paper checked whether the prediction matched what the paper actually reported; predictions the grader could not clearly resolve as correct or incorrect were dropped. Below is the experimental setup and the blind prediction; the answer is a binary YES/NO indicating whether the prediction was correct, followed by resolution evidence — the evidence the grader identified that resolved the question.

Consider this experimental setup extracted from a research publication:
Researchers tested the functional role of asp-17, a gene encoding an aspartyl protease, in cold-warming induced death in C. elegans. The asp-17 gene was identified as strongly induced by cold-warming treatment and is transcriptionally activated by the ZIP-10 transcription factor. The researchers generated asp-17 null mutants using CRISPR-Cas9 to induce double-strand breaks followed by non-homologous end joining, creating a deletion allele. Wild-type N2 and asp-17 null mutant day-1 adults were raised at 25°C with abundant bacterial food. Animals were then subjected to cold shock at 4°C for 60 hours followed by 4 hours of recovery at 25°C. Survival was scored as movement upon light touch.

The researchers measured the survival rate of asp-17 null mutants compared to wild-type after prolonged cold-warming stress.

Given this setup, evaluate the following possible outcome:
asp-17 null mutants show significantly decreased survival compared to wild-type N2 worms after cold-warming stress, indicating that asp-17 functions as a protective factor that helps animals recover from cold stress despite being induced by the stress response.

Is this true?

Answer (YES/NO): NO